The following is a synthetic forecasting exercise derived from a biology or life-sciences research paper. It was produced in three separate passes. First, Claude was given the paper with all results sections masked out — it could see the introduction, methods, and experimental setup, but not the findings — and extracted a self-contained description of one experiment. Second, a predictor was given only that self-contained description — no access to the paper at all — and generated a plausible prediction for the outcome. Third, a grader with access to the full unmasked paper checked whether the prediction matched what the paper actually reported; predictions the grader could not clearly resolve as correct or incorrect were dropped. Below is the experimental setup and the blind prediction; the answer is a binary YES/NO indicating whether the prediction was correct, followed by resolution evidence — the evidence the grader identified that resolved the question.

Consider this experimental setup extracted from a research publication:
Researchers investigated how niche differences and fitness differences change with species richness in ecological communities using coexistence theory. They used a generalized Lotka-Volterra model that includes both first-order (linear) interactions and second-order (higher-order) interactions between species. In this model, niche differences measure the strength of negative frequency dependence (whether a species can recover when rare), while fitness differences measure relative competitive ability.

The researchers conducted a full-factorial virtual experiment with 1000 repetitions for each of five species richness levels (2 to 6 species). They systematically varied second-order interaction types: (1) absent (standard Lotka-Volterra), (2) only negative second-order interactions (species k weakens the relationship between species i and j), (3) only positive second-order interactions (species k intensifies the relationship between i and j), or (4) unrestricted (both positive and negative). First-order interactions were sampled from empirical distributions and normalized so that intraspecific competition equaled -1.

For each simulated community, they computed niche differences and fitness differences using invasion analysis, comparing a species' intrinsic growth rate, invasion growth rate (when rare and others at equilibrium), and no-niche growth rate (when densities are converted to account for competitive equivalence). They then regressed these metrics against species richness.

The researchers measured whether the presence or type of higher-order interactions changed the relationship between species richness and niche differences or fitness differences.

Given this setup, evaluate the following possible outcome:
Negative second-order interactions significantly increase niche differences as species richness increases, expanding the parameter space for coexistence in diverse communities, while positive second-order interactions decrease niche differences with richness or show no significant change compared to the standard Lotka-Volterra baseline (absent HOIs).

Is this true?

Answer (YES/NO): NO